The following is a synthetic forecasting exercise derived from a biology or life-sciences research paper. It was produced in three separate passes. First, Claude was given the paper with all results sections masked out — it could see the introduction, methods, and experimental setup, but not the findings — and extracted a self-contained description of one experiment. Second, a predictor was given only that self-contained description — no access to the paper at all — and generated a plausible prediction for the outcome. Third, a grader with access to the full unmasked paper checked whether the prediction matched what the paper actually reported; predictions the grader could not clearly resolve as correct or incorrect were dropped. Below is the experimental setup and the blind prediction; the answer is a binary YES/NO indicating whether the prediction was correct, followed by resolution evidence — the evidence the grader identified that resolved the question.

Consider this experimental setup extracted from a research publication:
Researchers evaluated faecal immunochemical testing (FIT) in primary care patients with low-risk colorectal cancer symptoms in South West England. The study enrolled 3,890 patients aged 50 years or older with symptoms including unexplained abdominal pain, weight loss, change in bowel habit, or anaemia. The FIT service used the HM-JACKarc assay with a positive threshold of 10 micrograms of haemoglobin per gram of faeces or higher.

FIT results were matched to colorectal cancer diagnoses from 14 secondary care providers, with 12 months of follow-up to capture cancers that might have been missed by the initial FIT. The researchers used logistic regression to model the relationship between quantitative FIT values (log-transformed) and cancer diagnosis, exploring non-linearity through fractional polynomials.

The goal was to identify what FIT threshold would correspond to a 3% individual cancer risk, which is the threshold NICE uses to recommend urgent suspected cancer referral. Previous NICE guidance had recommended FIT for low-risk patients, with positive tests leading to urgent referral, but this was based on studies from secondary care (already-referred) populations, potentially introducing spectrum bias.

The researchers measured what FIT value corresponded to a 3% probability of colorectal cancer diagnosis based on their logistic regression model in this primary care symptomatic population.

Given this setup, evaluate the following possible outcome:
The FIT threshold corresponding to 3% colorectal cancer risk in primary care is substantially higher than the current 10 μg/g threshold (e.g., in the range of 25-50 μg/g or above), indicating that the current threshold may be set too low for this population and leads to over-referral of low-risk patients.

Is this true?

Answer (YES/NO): YES